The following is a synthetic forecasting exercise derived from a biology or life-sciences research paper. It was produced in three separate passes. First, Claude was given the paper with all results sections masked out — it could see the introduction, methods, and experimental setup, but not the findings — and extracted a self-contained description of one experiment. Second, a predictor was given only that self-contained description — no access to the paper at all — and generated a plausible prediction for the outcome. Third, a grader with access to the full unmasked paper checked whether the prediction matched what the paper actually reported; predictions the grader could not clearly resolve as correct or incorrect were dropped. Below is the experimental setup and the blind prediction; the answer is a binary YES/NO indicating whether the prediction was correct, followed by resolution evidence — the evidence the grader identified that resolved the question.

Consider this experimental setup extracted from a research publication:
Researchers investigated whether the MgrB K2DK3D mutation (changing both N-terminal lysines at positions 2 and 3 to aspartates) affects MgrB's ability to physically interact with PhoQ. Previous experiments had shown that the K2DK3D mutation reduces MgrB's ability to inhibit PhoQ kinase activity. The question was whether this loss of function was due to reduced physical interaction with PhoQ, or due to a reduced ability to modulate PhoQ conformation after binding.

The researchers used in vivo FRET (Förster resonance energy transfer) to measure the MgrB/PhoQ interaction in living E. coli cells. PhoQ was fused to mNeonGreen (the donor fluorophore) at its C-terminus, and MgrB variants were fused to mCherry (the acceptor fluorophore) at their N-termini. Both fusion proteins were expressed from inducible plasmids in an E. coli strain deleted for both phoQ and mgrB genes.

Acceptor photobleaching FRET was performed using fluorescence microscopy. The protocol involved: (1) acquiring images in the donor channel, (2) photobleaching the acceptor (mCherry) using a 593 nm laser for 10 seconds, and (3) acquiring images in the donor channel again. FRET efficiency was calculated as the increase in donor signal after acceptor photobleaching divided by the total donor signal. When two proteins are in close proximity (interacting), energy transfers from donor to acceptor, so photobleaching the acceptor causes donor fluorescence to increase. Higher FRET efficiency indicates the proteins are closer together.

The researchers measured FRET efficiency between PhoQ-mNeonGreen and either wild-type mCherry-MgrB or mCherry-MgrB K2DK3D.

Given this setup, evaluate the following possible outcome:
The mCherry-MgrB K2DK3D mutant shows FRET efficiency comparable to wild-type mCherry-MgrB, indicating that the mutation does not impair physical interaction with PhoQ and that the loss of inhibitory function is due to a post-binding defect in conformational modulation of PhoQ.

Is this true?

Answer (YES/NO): YES